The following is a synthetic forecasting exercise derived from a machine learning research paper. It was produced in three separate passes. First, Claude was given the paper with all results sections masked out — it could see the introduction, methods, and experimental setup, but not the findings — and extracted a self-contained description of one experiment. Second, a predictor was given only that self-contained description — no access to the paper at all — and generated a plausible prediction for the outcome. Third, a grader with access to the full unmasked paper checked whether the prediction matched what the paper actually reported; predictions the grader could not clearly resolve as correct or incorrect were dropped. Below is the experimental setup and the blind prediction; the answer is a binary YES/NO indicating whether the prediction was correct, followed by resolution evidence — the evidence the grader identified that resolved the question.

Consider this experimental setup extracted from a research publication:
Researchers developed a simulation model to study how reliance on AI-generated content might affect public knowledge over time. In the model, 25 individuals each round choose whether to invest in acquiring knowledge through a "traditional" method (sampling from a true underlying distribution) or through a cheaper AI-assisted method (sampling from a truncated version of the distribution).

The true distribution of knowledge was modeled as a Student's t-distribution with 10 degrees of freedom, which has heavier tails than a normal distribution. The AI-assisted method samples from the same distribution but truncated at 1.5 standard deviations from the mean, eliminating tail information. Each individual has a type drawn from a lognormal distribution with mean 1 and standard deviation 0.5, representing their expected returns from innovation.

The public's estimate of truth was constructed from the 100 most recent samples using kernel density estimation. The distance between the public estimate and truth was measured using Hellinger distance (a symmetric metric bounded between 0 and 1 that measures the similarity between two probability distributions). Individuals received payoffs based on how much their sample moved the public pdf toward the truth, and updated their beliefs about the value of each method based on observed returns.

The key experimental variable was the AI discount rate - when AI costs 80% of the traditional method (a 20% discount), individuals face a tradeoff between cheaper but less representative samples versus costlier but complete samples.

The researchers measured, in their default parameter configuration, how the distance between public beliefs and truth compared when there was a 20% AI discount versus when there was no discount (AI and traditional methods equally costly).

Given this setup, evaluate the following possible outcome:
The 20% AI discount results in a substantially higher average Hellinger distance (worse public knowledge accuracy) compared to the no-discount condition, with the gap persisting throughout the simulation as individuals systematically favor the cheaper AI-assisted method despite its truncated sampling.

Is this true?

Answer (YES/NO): YES